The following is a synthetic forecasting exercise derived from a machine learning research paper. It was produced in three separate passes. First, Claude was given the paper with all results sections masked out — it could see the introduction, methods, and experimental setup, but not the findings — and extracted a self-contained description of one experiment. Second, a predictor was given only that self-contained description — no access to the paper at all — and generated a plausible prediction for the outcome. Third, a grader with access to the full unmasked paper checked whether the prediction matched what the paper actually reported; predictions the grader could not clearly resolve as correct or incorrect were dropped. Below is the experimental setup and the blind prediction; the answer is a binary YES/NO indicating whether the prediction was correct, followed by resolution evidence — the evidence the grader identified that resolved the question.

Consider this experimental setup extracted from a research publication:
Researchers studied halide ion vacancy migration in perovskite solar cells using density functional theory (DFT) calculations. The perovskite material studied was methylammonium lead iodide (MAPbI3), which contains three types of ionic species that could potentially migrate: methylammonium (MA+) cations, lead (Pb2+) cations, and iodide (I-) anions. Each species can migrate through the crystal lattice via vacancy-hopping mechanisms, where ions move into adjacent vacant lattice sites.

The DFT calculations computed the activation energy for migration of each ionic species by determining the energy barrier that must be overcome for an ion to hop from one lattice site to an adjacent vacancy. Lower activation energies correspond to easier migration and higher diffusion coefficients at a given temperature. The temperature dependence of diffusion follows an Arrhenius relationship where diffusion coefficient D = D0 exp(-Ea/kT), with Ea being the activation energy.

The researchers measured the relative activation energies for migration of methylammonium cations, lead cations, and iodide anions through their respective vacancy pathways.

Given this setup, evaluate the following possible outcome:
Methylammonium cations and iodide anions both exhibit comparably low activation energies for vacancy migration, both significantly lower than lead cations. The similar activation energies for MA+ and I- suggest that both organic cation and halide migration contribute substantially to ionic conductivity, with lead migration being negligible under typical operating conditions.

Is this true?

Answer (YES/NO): NO